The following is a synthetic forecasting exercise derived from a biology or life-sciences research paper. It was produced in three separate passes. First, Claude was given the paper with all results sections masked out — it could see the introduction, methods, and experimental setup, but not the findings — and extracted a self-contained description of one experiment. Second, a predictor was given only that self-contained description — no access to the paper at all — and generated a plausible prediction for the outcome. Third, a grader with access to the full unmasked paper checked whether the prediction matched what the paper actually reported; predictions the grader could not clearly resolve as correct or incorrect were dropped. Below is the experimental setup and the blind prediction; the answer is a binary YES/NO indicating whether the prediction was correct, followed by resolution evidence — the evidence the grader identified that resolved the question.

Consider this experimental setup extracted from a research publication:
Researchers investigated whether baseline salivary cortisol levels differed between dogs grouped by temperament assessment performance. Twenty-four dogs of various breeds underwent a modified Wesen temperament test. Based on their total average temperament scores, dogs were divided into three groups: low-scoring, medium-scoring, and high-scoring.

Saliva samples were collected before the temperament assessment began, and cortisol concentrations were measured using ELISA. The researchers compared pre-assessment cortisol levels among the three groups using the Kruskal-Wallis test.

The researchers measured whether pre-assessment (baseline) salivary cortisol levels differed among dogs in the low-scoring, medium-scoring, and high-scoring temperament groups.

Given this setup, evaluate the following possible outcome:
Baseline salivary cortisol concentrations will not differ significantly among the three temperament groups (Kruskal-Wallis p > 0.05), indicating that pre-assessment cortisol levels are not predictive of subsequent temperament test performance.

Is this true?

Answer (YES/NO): NO